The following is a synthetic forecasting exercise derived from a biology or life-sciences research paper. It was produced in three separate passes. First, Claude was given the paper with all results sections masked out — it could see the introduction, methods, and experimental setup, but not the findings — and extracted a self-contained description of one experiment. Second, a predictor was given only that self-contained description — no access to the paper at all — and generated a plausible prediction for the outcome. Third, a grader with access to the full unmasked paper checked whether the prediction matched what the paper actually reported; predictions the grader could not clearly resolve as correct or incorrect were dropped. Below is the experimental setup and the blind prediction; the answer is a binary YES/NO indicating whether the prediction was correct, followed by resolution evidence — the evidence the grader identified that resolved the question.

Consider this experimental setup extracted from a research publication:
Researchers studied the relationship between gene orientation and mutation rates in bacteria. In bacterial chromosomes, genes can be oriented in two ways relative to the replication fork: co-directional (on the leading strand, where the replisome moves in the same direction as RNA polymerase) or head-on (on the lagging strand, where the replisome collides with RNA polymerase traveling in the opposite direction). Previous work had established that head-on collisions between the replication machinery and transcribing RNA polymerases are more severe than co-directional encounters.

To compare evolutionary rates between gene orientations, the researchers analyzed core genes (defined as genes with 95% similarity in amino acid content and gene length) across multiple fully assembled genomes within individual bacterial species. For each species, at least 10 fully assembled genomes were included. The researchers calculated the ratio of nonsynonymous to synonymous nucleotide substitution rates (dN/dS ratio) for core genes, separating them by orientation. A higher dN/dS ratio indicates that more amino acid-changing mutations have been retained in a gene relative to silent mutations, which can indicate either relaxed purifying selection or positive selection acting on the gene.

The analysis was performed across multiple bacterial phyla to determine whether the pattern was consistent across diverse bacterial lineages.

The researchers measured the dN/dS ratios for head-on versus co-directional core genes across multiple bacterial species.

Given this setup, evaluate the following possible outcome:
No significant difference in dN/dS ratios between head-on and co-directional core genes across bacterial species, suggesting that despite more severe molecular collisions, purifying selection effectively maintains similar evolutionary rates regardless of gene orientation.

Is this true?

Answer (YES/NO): NO